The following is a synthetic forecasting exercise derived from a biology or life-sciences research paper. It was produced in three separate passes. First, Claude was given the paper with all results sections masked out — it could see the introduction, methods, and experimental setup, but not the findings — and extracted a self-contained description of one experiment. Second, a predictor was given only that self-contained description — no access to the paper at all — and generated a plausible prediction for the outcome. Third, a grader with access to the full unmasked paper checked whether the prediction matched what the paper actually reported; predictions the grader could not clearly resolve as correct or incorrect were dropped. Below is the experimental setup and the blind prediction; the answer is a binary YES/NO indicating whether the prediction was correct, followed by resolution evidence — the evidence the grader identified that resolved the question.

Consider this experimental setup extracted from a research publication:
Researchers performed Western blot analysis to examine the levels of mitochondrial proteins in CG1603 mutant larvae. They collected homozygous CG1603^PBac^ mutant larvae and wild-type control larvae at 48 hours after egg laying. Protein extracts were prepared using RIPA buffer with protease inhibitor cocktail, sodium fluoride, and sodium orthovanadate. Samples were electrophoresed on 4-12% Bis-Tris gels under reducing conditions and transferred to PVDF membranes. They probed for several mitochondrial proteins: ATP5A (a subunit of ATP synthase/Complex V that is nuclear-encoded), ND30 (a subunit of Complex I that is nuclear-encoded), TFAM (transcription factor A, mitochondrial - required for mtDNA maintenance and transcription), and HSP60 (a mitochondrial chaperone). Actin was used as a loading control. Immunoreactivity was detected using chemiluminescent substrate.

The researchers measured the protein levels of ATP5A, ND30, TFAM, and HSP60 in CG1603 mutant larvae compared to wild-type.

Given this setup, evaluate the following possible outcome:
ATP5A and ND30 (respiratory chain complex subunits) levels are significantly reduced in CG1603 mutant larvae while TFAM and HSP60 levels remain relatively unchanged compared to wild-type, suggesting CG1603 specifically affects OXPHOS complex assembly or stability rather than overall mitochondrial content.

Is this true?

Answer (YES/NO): NO